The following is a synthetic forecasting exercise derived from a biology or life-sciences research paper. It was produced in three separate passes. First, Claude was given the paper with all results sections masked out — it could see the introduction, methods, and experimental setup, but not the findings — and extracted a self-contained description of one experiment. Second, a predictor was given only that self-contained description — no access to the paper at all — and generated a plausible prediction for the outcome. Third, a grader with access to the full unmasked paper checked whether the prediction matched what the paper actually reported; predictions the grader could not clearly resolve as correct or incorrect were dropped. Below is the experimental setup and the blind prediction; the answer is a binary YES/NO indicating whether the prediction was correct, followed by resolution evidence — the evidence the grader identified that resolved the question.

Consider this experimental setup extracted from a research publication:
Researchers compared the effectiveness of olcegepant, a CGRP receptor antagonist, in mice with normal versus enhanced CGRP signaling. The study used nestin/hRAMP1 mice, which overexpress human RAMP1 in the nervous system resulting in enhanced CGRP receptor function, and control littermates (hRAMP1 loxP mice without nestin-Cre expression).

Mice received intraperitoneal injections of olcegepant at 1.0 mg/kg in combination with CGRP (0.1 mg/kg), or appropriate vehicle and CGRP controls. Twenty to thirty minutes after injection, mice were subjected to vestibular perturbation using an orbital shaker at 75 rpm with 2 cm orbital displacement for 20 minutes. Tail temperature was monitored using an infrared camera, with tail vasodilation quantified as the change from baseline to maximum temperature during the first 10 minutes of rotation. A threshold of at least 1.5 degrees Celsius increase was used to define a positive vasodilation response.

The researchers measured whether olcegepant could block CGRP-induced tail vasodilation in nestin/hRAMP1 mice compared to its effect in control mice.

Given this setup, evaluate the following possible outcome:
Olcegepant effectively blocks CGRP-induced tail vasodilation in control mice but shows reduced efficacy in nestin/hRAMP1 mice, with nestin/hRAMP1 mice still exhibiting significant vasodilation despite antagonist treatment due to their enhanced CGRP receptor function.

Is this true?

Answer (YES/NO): NO